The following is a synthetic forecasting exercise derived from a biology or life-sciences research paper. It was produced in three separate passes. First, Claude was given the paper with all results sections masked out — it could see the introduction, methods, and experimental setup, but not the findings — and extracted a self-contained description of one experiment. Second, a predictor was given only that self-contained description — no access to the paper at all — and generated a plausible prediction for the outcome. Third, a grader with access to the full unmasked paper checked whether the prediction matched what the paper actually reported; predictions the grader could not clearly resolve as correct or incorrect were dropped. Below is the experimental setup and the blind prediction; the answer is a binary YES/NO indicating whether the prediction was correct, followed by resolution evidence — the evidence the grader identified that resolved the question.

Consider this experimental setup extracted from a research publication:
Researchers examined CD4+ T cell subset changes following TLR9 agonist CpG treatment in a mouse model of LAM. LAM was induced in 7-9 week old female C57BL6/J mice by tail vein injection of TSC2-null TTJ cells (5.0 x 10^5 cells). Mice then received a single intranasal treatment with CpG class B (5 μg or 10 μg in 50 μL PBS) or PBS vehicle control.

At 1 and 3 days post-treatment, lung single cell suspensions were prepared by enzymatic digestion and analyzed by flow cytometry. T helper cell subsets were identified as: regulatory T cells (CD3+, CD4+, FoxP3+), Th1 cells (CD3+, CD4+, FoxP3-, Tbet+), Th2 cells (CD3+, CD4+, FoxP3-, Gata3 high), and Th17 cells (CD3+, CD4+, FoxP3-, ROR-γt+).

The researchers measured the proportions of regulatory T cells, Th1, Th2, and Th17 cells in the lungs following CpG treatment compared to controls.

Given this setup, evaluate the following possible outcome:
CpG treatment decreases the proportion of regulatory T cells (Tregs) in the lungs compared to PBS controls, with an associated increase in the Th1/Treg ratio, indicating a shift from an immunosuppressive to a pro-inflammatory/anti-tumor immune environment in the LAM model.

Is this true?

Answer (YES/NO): YES